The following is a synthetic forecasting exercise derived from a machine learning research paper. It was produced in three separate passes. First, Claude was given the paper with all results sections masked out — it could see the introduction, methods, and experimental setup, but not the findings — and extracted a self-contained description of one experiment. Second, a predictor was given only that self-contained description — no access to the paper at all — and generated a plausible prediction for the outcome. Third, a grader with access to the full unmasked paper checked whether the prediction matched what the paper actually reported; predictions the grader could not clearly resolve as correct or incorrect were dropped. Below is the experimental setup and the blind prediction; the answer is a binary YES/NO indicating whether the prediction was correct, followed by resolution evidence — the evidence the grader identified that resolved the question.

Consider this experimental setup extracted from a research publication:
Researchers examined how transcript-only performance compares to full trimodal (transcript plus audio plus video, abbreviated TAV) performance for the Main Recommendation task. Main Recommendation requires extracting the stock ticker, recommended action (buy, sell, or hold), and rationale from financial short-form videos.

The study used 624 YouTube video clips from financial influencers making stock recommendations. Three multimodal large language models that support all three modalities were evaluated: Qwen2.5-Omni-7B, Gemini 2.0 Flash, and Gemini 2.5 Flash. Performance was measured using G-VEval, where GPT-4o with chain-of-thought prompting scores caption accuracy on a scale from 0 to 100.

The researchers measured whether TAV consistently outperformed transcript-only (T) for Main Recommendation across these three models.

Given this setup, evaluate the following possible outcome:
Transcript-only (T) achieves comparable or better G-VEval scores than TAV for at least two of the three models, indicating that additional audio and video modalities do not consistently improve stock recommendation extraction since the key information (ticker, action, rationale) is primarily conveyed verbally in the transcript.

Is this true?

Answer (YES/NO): NO